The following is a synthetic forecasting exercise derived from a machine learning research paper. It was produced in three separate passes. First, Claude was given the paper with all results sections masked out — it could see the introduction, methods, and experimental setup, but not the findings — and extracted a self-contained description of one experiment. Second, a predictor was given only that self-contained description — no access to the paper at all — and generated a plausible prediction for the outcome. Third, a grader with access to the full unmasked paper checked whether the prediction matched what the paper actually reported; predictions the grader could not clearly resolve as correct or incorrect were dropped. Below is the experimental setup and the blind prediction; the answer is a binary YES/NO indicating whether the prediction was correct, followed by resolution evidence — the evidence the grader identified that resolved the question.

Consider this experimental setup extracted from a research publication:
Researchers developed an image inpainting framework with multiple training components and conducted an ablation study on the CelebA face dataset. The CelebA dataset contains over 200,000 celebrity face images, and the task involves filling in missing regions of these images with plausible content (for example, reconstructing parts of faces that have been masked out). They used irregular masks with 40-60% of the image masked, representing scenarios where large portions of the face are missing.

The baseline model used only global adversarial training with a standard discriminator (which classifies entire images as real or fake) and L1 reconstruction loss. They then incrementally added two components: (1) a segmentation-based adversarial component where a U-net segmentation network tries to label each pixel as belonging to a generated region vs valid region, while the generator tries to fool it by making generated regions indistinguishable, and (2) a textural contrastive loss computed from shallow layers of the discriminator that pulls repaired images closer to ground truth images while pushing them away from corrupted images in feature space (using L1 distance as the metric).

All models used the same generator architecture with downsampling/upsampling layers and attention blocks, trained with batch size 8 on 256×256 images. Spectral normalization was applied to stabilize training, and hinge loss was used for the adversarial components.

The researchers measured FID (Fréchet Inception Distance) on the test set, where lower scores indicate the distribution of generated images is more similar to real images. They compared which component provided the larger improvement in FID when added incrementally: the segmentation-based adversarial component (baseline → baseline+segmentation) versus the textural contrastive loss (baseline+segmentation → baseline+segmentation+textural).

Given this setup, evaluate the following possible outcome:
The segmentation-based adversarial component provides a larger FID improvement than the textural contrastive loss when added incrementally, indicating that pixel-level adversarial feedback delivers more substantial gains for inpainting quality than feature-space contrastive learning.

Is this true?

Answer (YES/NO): NO